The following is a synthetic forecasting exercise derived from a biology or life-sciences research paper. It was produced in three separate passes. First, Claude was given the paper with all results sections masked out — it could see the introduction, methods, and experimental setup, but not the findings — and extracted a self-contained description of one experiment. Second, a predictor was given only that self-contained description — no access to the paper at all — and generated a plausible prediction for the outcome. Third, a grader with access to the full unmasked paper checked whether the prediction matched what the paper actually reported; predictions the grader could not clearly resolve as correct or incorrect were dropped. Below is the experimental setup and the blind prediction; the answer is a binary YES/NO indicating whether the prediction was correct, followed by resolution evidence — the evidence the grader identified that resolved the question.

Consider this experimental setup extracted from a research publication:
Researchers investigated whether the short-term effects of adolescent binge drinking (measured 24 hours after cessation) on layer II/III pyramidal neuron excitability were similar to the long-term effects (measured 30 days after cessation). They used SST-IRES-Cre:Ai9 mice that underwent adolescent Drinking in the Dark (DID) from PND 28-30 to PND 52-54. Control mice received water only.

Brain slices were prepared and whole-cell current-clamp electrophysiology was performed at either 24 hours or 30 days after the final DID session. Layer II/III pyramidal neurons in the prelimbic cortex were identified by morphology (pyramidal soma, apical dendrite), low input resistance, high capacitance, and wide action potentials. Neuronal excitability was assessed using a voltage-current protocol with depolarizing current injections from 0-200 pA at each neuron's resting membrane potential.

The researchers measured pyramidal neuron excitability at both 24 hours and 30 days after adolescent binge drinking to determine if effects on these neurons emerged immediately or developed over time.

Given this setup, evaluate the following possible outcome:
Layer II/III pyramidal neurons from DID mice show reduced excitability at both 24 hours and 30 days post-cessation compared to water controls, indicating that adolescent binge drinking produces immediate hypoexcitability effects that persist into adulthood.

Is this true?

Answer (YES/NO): NO